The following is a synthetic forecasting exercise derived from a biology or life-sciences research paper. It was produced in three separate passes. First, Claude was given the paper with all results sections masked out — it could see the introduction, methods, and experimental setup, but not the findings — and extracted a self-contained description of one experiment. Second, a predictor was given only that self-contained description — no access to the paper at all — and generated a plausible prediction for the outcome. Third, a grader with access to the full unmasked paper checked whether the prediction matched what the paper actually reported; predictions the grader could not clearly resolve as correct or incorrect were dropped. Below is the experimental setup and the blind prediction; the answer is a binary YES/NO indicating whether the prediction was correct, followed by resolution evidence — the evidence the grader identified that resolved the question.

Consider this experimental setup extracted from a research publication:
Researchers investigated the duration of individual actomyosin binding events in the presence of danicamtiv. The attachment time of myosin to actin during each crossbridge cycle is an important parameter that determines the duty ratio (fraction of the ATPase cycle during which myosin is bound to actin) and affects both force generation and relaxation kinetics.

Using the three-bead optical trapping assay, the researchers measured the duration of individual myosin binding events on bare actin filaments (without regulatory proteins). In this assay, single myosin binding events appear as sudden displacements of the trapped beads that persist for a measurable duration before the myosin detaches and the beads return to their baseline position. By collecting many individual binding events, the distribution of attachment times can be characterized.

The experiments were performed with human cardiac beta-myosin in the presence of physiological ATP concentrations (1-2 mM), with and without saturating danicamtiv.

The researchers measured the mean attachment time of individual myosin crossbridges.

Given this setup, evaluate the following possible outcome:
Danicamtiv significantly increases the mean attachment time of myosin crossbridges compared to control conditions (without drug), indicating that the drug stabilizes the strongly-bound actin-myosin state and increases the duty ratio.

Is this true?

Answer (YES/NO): NO